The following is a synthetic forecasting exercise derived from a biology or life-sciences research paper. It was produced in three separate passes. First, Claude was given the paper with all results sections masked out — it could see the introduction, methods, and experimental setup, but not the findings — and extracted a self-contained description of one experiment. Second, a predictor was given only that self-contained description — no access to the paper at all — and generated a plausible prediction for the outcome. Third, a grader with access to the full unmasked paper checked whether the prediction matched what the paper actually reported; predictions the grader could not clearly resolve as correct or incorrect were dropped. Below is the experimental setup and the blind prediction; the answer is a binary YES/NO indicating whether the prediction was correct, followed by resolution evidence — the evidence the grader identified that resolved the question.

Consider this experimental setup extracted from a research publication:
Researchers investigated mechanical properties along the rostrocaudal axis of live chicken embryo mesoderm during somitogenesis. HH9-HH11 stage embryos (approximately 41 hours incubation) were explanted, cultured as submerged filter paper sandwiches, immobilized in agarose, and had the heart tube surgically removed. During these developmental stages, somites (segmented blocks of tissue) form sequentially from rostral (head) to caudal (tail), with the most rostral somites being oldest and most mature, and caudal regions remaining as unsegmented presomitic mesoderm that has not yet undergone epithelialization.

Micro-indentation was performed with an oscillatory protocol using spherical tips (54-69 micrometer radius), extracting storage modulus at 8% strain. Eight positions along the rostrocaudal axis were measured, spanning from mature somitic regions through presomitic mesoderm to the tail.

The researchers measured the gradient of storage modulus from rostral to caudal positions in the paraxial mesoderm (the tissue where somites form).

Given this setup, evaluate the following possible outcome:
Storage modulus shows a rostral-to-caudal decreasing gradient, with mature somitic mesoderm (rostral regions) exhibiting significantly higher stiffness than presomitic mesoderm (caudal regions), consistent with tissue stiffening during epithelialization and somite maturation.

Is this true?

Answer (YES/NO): YES